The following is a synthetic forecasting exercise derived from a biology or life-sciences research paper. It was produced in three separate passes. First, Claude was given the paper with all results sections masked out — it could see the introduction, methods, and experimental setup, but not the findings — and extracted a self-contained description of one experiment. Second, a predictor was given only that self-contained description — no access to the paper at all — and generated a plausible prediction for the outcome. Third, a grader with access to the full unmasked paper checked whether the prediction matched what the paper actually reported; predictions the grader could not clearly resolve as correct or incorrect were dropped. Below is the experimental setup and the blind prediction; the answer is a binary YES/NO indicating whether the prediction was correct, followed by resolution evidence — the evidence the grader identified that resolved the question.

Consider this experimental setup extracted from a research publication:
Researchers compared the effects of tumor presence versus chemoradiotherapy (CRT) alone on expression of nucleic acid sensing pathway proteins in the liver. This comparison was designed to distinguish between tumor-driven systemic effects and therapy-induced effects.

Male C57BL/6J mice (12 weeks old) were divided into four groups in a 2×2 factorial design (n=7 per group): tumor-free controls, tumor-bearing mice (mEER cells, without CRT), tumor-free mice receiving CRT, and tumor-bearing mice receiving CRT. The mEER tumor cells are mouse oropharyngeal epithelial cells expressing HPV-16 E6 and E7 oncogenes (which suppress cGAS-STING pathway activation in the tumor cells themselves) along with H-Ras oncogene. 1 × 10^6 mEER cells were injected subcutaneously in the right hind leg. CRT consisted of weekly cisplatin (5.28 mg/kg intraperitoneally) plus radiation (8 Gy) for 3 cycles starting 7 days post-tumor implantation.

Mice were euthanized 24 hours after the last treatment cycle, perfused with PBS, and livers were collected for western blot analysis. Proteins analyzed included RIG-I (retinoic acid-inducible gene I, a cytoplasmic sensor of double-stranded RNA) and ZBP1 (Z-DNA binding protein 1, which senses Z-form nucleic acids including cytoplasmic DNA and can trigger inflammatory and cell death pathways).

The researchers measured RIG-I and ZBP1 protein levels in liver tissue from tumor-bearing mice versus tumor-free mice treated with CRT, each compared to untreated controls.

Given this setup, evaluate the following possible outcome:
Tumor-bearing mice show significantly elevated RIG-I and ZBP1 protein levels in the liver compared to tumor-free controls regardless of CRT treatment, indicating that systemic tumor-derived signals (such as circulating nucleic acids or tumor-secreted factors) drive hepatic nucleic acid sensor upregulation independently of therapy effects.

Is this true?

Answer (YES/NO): YES